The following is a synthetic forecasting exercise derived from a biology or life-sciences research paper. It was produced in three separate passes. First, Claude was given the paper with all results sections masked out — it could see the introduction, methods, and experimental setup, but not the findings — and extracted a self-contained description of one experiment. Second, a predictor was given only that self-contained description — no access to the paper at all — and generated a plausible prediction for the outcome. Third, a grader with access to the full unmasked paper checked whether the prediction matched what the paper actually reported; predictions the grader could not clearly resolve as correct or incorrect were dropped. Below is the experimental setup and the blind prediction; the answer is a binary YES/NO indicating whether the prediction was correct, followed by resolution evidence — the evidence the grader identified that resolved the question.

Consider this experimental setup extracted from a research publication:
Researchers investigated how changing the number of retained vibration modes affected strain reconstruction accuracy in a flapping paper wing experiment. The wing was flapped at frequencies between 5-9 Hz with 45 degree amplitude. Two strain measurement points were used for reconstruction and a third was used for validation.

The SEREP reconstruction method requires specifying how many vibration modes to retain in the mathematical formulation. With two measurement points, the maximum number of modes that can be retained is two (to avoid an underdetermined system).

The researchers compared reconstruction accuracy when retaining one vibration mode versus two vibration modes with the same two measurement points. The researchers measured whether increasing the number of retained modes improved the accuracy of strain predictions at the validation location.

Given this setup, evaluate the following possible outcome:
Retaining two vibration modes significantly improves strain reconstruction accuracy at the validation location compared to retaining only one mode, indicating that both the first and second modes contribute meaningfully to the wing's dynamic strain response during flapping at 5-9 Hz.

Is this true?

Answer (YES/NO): NO